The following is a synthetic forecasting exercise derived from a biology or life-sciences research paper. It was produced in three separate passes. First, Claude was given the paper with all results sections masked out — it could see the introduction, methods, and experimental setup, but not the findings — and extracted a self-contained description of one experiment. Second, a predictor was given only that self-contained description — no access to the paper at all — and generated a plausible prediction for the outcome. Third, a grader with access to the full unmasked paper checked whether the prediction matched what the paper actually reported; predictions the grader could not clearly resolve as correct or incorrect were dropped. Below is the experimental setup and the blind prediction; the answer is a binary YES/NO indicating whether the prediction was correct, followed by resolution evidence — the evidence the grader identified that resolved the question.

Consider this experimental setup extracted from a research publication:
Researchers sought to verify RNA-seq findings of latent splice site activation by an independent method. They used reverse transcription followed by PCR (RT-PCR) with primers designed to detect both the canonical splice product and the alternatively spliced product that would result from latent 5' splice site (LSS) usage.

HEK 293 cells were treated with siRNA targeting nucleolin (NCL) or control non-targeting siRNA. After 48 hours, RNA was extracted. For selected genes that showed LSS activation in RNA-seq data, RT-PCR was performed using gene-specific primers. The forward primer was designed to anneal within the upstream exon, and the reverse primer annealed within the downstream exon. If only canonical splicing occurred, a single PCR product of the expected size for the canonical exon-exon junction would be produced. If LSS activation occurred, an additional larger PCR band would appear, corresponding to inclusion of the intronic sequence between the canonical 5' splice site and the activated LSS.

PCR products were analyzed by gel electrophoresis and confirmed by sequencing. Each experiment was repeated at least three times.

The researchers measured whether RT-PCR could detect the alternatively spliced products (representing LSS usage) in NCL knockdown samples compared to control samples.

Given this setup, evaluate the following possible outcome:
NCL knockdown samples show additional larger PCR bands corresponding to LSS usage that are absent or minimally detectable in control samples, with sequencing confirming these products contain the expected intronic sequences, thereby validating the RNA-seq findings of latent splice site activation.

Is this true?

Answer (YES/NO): YES